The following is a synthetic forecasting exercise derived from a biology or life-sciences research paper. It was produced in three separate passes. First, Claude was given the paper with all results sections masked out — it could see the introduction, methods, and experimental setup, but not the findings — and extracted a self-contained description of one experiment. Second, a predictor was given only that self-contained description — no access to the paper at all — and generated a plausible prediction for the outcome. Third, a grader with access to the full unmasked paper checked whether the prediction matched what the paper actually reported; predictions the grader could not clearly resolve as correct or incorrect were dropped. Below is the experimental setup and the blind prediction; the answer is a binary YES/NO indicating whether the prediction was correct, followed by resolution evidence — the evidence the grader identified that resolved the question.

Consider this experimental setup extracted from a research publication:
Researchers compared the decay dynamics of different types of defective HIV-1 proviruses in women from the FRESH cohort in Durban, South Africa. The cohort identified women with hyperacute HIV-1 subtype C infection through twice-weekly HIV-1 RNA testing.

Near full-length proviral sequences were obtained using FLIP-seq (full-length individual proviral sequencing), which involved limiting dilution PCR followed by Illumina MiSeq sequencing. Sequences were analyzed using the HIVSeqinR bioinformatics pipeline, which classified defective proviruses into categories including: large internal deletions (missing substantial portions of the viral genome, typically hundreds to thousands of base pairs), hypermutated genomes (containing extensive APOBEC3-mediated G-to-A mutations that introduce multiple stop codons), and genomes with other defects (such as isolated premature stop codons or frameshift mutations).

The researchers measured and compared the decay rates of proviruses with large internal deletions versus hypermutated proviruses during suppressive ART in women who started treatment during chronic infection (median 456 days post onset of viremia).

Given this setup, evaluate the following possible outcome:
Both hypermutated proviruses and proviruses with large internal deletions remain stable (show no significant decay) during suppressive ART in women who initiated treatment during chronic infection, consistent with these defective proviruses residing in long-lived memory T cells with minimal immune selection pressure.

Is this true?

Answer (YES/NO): YES